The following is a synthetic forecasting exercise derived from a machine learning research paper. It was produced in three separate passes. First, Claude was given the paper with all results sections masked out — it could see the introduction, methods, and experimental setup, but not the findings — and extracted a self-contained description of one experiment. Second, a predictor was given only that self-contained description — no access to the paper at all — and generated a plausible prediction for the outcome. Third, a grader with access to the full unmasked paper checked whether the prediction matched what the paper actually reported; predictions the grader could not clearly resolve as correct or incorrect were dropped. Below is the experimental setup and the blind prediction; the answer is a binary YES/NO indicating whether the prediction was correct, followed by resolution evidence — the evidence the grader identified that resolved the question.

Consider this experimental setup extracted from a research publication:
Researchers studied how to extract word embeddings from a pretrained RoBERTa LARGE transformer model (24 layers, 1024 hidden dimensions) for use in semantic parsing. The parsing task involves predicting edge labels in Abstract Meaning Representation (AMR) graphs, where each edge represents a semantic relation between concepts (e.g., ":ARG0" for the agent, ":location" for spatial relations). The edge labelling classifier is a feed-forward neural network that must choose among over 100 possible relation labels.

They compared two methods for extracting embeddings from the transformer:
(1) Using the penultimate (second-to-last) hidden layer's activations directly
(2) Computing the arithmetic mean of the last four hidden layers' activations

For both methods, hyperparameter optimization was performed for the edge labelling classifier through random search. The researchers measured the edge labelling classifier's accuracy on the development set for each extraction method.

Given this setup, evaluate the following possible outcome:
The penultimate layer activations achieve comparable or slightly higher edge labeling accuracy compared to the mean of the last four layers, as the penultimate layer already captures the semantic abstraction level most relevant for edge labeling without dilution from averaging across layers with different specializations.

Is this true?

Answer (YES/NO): YES